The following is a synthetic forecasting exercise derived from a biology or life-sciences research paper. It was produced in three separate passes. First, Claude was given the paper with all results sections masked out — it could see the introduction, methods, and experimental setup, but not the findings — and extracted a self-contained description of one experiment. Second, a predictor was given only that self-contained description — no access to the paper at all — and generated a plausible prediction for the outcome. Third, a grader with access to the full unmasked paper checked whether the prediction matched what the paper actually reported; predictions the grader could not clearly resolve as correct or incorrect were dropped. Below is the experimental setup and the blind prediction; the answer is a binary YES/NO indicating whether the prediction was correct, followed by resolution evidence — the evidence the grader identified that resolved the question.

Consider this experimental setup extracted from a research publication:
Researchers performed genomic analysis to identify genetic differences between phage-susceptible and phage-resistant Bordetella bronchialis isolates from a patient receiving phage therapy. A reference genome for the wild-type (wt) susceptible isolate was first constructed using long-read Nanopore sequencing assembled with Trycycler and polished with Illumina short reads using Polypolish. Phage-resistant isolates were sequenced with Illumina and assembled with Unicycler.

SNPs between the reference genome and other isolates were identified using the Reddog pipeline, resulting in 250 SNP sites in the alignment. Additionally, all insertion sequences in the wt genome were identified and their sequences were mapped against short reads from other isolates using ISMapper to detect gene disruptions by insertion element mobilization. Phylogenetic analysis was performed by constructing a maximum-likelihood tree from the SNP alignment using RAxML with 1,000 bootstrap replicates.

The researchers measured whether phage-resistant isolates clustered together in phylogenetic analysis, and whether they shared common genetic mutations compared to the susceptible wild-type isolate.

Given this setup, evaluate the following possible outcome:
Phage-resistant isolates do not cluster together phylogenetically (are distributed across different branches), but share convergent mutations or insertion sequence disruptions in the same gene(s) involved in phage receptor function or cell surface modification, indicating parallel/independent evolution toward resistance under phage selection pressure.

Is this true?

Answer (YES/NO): NO